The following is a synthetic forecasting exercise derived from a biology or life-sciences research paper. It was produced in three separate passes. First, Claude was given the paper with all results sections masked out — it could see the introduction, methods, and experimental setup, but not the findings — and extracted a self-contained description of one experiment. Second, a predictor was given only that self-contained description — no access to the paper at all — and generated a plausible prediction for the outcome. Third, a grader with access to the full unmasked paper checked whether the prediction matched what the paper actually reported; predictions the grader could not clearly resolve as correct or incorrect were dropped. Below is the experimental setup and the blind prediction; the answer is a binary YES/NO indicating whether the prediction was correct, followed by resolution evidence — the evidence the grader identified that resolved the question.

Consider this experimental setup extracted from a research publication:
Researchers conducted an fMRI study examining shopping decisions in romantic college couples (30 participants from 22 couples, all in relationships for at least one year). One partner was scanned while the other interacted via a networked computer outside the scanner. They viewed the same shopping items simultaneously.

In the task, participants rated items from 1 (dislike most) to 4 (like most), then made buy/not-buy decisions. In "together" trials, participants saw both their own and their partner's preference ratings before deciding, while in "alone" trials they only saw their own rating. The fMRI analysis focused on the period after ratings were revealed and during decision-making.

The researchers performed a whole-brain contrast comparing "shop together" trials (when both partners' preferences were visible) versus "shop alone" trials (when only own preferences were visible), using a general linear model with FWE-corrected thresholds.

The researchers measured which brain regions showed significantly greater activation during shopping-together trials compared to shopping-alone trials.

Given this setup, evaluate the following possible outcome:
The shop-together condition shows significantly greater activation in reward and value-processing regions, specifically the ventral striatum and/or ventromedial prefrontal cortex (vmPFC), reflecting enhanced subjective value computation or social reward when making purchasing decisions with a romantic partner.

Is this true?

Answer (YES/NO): YES